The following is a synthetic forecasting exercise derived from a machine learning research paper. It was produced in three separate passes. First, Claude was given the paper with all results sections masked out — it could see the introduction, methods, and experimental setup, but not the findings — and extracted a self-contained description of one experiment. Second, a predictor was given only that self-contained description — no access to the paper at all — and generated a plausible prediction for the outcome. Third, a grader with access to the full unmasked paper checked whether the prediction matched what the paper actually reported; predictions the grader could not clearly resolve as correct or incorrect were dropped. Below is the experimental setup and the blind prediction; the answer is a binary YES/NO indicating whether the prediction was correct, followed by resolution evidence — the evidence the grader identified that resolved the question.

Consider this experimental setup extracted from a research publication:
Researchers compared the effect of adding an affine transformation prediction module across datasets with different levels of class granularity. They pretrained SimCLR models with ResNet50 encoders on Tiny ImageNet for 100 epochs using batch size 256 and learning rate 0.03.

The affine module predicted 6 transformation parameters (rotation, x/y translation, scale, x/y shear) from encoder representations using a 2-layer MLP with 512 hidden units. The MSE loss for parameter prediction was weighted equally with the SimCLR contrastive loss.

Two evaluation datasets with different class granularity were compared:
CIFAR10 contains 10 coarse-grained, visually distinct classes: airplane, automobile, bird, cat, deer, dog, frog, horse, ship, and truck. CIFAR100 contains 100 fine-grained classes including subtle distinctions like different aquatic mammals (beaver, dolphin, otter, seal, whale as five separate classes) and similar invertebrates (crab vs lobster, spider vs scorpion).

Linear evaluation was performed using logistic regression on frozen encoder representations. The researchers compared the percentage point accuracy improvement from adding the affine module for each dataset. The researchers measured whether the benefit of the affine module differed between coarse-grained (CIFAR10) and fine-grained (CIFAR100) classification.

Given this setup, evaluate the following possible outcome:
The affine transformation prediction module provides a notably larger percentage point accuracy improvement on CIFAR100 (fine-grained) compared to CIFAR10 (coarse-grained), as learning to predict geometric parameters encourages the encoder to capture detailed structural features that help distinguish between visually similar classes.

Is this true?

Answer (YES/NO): NO